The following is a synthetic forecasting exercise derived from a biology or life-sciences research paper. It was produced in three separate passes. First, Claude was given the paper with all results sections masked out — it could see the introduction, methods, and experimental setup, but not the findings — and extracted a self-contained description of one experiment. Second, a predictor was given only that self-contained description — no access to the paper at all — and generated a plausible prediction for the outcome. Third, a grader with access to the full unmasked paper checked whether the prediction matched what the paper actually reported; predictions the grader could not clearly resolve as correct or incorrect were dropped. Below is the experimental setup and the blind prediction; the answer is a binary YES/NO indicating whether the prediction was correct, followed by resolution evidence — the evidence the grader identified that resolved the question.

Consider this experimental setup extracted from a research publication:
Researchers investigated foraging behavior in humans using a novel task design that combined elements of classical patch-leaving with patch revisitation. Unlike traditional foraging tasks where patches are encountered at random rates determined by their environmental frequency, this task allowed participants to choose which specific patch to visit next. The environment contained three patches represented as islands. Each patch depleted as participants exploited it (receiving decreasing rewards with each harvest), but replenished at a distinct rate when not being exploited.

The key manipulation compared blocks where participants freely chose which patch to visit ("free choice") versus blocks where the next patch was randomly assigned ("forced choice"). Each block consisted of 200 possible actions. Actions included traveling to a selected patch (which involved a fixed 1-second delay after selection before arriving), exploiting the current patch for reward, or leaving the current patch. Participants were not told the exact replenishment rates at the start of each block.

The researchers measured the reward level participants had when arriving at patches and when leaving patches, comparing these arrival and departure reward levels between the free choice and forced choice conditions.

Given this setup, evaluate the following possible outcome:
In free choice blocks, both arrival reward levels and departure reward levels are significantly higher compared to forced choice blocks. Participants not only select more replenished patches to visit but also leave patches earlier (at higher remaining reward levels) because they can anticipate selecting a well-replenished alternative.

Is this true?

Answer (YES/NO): YES